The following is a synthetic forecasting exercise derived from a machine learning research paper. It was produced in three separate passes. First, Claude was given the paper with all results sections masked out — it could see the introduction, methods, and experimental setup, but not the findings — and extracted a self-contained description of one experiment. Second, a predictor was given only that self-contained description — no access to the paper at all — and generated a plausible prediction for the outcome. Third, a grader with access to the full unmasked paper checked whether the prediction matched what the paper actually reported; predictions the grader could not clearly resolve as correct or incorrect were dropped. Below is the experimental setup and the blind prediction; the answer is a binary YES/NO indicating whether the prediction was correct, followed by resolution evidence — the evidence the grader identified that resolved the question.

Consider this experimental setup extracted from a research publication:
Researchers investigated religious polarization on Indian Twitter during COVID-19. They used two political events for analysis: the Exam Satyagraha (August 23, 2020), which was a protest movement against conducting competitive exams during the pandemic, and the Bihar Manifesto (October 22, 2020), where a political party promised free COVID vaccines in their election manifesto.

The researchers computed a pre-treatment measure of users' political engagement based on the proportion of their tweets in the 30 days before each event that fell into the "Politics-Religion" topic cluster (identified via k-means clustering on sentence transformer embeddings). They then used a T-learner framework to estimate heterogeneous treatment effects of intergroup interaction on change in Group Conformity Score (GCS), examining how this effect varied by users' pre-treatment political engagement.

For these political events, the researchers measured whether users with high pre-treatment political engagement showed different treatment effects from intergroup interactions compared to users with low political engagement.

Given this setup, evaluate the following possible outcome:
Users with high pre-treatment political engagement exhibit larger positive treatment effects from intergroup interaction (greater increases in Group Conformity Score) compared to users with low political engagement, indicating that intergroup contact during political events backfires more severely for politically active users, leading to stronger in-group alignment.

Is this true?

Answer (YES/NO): YES